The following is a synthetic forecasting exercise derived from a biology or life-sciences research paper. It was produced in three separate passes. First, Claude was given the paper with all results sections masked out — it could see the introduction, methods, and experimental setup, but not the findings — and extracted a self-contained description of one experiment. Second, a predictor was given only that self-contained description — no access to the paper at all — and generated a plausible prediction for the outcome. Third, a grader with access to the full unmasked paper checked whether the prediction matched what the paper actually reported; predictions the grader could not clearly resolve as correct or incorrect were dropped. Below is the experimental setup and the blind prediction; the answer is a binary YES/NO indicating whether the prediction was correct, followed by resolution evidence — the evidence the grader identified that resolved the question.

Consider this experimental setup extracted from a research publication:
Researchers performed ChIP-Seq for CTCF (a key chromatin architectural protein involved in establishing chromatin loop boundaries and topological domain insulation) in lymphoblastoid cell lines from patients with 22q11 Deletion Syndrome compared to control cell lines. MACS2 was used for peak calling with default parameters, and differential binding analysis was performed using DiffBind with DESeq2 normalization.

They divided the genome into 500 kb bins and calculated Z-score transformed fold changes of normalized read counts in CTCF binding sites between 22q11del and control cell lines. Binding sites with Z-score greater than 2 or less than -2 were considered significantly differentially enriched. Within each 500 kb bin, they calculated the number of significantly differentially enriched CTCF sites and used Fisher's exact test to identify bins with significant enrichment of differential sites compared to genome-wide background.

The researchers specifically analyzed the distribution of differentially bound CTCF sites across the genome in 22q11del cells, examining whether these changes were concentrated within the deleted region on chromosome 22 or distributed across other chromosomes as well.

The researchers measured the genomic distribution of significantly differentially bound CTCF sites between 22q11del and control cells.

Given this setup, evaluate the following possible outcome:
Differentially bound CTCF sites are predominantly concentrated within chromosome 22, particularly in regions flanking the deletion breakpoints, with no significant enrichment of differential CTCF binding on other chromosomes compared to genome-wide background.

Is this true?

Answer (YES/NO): NO